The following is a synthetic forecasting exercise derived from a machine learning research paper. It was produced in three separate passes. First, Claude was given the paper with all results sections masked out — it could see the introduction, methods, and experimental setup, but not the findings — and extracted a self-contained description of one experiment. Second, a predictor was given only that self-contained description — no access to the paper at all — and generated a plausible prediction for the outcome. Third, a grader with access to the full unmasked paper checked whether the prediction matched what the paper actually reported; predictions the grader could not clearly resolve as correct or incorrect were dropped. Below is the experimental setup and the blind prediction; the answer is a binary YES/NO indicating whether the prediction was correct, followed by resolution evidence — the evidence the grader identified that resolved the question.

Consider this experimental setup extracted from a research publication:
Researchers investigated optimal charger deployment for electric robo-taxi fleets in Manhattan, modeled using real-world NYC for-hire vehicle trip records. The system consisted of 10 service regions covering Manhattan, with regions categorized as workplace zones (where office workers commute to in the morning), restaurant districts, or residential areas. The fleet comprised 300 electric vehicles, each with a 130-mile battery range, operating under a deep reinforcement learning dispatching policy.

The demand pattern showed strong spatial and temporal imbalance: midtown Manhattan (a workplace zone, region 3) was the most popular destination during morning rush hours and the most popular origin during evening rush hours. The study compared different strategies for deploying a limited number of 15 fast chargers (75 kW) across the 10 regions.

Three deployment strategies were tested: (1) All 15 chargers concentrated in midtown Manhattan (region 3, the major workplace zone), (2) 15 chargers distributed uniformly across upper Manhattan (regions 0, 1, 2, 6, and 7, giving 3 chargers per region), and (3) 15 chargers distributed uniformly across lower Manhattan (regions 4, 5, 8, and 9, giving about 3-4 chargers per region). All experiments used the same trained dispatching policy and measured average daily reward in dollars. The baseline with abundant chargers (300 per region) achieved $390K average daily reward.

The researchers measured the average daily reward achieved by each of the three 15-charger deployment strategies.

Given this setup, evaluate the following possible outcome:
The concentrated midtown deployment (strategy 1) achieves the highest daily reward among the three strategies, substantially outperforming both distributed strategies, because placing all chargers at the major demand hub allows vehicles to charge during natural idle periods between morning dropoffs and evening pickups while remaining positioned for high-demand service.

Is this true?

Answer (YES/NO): YES